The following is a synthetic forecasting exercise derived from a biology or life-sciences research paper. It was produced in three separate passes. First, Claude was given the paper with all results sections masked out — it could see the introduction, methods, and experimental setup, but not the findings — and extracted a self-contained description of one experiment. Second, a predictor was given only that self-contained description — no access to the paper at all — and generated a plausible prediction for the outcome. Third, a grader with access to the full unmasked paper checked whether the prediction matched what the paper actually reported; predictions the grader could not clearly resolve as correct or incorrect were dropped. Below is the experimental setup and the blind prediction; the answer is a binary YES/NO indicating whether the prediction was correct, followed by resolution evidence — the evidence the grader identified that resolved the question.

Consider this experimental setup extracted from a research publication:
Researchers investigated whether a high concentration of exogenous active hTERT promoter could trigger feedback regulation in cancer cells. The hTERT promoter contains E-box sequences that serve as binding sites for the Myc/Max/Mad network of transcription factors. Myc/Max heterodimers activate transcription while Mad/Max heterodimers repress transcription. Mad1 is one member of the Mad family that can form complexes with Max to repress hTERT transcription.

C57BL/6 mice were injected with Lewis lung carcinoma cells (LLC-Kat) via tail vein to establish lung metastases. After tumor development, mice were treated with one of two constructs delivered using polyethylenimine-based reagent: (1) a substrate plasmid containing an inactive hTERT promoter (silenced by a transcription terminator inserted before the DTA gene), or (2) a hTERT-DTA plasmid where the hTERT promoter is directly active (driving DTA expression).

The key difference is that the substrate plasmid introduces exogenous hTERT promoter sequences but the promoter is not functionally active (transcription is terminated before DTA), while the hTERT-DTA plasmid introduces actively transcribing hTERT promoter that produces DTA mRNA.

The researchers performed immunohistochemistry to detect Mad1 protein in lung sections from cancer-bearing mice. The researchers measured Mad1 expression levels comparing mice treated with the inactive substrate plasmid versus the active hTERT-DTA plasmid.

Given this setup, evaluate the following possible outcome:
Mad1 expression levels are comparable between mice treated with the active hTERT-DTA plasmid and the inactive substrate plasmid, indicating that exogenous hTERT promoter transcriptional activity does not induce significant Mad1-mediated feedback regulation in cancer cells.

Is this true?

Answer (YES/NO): NO